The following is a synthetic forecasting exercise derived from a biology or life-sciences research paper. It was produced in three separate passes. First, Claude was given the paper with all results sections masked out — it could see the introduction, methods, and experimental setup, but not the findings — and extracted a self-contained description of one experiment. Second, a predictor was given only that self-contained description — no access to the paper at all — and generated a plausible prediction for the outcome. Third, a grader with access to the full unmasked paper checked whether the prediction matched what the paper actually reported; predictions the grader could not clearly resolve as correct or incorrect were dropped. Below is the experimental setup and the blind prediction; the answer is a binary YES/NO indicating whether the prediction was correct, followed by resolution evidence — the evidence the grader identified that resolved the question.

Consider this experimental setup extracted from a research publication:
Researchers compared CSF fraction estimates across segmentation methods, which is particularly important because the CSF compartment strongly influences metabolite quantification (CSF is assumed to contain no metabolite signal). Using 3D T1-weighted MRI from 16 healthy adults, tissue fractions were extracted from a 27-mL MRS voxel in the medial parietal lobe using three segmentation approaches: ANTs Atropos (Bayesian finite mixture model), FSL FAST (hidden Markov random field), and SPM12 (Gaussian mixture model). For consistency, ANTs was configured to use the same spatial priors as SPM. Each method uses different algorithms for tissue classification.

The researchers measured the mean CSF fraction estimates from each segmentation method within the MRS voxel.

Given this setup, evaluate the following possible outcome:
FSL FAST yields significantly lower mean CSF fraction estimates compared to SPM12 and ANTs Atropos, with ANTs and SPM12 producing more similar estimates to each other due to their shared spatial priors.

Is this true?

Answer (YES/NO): NO